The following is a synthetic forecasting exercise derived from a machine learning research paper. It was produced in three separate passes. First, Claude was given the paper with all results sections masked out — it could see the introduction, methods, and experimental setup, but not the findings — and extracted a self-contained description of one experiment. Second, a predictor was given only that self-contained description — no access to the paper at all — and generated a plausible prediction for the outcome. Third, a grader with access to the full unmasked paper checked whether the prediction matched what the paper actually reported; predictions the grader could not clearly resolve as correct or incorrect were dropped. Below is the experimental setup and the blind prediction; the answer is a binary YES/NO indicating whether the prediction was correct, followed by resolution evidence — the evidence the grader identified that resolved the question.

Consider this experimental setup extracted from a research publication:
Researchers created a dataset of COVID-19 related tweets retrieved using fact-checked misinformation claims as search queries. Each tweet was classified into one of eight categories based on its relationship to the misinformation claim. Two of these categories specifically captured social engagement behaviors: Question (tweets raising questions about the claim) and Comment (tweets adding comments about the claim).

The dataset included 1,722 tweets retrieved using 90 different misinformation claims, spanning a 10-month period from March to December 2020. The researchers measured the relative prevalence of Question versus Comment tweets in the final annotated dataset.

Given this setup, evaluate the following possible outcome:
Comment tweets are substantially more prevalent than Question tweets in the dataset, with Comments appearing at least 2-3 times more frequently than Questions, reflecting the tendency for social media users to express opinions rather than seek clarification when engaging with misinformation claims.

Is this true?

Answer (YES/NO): NO